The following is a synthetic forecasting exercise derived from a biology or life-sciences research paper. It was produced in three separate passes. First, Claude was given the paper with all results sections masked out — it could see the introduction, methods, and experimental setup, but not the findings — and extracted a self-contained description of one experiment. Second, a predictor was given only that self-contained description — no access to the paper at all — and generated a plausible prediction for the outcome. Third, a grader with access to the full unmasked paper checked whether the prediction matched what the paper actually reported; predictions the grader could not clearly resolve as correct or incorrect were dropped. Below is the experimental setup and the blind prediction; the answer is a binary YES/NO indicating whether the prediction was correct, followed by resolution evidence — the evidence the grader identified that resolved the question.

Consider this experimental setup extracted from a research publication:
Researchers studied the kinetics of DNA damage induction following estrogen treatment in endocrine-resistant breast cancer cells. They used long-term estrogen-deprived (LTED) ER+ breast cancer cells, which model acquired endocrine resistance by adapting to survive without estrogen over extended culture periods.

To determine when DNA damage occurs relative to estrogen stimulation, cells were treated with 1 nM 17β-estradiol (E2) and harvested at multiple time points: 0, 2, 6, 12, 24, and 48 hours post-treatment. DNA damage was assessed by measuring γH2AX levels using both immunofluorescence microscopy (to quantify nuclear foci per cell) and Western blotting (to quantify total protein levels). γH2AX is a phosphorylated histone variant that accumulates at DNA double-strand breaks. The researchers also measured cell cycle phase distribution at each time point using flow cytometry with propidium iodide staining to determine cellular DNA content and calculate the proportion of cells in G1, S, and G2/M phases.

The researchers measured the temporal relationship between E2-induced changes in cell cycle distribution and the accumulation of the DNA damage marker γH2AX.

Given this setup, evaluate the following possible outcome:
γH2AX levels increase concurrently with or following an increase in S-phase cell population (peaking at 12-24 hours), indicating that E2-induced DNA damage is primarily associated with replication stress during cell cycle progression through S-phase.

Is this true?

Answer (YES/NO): YES